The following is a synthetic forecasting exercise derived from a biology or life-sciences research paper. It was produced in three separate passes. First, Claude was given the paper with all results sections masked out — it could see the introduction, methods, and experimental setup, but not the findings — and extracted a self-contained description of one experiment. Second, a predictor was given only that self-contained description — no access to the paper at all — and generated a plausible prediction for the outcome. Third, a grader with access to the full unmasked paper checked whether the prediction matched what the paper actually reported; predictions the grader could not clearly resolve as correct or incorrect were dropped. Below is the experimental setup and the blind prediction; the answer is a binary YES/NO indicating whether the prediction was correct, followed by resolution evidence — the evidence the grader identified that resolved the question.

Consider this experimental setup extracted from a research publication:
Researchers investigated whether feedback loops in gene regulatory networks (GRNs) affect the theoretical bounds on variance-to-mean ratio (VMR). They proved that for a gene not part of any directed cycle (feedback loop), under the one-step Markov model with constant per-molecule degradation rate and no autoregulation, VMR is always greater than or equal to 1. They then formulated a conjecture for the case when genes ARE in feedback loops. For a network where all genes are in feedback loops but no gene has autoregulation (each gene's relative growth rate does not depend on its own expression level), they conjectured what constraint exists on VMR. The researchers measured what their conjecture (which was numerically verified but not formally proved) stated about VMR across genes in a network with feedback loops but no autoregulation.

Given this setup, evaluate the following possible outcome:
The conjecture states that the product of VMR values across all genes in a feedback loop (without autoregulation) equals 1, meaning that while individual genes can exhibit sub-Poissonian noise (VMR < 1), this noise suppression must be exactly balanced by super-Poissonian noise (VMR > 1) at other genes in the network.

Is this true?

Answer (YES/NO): NO